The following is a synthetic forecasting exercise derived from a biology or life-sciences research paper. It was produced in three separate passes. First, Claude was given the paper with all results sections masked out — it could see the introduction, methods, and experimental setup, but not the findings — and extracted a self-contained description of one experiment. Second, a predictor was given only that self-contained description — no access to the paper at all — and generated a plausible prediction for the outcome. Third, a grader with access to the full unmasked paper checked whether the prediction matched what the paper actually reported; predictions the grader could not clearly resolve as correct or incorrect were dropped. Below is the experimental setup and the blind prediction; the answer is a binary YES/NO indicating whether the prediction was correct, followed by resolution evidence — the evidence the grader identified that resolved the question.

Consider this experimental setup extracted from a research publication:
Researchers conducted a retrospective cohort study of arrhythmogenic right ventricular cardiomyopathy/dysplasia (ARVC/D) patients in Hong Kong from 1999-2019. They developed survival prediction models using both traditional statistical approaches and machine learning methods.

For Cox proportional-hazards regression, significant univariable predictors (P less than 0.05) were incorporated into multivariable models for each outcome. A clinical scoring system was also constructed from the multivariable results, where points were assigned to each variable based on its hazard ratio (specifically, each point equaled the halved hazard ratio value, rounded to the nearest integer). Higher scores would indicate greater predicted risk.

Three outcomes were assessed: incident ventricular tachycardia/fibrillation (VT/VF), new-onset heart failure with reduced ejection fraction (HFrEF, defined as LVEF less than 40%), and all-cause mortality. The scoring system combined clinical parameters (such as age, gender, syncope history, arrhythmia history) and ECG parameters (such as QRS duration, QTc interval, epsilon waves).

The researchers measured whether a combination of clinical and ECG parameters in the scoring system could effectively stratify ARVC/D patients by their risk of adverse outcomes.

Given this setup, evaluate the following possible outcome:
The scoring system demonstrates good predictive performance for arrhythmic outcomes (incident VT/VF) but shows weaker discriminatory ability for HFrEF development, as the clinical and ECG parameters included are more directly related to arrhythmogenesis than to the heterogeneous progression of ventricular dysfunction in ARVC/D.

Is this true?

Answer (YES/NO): NO